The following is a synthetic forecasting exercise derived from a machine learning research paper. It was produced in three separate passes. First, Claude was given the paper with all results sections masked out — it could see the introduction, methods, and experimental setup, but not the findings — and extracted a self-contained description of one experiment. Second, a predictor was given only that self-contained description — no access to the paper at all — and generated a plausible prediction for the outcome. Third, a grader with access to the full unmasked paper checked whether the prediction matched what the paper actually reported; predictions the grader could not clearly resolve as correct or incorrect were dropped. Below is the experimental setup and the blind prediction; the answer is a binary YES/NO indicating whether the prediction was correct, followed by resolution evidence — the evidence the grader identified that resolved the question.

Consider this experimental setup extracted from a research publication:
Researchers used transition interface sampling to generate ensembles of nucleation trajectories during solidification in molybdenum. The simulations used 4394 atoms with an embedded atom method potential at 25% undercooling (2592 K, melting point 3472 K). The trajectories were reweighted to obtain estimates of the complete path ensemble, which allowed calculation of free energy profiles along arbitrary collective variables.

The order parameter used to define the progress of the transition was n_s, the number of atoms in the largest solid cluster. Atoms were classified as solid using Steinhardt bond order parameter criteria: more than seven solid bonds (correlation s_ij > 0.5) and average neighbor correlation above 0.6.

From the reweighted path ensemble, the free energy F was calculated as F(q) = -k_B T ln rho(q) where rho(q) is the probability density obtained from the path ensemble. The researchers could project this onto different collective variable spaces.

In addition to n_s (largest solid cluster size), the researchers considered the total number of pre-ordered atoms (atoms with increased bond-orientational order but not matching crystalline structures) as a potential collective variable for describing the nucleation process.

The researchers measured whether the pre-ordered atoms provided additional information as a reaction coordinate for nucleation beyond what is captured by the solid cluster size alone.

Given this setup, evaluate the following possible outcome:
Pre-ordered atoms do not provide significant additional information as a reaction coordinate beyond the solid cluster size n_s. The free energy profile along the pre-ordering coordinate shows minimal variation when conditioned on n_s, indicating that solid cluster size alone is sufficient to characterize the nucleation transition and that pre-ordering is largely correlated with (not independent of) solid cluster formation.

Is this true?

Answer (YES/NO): NO